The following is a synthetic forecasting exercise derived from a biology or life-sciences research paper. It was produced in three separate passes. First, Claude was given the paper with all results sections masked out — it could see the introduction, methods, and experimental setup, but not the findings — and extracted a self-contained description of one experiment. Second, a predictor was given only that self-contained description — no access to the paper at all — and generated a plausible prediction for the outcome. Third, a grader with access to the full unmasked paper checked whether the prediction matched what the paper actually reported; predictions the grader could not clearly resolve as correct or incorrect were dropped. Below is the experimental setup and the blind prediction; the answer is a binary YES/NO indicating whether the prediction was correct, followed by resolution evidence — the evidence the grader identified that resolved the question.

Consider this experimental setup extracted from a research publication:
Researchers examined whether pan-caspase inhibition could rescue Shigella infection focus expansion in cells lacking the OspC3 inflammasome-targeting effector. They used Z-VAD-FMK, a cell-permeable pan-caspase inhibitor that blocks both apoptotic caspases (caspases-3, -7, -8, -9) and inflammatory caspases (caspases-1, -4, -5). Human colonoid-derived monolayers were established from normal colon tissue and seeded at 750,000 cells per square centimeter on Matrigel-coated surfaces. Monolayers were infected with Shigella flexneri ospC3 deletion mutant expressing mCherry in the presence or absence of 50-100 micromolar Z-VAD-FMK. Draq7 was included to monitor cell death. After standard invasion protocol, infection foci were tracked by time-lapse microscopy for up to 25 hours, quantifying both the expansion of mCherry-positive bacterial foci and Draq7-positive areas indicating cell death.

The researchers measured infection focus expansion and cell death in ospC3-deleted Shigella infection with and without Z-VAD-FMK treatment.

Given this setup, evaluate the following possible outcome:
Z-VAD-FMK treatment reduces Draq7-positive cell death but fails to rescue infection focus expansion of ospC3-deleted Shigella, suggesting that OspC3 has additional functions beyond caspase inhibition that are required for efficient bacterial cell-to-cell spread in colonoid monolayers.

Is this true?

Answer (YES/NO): NO